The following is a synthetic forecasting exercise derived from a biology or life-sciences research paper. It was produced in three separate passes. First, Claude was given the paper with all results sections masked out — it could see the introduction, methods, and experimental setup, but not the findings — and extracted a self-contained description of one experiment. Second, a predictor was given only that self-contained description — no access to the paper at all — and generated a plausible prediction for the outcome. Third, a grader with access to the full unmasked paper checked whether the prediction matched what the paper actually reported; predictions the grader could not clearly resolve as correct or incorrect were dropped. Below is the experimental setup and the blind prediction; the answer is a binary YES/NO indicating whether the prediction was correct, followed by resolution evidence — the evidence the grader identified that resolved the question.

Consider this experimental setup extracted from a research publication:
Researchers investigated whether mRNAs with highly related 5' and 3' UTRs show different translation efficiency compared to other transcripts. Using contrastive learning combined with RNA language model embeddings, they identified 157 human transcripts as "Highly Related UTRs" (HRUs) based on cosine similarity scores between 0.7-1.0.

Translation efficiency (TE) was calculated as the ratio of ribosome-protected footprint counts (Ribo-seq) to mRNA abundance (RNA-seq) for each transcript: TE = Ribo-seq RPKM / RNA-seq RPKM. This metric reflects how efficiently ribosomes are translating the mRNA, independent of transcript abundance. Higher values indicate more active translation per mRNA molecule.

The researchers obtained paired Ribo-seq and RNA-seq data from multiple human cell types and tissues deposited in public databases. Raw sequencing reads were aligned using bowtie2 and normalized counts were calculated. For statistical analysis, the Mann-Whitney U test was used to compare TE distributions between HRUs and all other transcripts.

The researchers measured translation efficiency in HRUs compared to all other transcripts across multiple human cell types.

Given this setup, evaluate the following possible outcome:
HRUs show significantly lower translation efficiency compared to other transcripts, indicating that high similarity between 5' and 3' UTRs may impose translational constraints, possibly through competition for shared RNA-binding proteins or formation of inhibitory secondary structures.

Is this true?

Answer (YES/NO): NO